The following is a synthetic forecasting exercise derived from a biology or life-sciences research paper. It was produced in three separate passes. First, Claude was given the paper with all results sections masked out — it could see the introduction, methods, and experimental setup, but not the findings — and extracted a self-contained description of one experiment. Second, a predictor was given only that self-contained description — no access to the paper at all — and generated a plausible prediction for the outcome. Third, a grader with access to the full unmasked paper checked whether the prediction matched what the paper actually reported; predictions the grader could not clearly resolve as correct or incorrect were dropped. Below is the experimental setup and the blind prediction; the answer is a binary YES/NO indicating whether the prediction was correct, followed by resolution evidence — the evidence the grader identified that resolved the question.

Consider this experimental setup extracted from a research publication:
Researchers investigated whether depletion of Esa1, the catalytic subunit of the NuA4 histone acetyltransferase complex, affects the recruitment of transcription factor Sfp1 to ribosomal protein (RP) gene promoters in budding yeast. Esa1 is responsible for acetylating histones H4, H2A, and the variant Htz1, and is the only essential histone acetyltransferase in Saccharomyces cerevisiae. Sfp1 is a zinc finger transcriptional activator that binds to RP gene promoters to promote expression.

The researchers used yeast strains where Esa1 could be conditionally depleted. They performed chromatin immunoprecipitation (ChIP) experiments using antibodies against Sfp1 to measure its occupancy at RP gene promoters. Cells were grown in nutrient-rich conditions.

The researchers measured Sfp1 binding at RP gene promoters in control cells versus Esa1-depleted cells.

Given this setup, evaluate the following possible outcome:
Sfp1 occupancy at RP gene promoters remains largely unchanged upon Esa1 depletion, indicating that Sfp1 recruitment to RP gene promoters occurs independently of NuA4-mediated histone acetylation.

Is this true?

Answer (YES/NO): NO